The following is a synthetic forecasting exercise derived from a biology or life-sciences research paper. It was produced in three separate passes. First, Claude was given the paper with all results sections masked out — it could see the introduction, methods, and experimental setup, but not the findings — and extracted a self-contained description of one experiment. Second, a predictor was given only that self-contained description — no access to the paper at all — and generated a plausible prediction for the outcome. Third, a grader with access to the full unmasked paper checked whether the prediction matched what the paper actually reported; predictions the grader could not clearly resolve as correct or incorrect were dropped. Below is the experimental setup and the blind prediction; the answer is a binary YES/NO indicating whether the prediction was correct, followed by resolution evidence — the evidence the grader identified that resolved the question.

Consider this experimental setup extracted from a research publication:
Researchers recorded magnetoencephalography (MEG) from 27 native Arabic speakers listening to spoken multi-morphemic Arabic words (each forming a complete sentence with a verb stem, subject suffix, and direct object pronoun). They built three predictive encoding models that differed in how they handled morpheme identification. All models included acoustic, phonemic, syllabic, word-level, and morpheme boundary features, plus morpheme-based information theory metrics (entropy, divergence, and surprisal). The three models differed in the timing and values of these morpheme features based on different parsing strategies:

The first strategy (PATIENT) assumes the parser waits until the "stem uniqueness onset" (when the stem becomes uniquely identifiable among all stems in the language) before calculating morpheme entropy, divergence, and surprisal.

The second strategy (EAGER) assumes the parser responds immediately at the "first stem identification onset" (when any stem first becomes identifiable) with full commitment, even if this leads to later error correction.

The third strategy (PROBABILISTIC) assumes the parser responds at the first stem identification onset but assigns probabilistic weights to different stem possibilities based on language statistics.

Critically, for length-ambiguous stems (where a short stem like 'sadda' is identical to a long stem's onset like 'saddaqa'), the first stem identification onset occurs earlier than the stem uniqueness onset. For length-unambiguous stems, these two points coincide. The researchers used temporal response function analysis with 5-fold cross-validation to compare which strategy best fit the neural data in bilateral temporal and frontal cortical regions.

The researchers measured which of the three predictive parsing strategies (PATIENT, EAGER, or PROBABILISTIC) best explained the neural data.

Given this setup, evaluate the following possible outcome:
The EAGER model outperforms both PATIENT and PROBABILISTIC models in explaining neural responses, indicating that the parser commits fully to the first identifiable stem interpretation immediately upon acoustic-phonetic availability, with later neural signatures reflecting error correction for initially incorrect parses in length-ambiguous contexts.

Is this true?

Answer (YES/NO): NO